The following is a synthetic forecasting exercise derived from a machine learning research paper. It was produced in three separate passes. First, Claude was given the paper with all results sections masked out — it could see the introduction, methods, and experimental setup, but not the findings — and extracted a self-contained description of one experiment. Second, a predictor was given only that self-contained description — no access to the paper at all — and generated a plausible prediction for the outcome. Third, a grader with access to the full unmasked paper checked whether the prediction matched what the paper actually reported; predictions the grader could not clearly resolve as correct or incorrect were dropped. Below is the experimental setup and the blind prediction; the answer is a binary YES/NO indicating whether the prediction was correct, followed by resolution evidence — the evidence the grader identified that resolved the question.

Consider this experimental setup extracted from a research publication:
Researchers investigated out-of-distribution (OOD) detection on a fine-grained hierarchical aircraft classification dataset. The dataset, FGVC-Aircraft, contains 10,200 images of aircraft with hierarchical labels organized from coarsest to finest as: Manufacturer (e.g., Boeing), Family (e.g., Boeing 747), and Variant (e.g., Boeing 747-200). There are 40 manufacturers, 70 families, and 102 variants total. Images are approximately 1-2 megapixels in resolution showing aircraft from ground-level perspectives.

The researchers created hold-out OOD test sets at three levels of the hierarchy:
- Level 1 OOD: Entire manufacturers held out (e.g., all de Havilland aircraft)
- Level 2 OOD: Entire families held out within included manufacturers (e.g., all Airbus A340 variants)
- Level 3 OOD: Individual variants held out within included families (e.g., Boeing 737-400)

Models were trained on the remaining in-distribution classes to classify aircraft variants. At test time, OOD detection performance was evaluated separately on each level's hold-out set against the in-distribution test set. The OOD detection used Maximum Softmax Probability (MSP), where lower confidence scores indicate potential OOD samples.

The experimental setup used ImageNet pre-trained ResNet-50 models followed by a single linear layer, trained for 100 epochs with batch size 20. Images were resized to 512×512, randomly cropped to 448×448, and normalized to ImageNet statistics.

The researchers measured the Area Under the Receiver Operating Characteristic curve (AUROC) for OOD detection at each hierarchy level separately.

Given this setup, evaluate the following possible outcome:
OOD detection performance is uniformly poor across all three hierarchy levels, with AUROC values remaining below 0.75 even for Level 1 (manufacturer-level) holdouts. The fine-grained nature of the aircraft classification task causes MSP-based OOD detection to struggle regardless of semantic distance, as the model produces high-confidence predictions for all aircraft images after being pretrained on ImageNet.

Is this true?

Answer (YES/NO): NO